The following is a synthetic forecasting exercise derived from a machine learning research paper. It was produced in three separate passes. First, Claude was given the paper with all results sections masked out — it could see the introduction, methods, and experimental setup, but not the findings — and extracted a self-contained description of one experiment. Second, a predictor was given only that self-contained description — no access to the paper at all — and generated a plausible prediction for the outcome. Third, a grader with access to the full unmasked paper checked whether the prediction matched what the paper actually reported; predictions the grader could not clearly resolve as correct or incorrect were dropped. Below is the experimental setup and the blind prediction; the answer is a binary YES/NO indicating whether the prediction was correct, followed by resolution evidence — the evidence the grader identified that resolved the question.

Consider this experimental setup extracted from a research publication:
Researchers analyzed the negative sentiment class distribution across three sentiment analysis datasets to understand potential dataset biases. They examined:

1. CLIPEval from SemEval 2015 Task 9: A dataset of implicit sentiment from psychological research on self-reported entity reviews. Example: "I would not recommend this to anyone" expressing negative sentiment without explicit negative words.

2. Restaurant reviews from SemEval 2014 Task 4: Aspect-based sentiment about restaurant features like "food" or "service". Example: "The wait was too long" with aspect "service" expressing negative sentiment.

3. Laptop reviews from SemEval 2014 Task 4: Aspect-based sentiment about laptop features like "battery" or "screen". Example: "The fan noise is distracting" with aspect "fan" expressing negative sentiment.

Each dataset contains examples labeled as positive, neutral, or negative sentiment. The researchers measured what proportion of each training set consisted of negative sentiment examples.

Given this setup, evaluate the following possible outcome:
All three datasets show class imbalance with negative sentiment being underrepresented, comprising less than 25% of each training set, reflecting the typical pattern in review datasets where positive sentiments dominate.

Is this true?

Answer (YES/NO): NO